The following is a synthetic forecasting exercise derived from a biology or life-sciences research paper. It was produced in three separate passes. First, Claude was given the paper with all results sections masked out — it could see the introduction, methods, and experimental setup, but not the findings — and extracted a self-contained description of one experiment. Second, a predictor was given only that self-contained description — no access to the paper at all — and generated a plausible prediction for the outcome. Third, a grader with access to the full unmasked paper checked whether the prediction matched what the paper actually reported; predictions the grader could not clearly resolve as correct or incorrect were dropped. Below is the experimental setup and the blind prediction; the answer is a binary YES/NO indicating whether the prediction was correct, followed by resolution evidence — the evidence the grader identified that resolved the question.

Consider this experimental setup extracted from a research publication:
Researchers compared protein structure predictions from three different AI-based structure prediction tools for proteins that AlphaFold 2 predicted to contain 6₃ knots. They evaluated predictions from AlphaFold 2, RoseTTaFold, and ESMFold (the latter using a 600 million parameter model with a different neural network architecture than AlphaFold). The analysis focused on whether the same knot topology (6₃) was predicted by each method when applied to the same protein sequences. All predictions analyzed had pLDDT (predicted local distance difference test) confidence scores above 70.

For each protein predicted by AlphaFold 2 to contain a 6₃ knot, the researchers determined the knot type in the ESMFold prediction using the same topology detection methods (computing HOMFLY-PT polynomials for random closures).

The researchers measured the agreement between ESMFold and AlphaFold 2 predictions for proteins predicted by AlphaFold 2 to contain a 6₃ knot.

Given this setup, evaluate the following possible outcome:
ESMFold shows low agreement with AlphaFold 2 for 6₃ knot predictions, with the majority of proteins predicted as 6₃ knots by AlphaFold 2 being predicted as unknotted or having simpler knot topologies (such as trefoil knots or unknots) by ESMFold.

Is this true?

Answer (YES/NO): YES